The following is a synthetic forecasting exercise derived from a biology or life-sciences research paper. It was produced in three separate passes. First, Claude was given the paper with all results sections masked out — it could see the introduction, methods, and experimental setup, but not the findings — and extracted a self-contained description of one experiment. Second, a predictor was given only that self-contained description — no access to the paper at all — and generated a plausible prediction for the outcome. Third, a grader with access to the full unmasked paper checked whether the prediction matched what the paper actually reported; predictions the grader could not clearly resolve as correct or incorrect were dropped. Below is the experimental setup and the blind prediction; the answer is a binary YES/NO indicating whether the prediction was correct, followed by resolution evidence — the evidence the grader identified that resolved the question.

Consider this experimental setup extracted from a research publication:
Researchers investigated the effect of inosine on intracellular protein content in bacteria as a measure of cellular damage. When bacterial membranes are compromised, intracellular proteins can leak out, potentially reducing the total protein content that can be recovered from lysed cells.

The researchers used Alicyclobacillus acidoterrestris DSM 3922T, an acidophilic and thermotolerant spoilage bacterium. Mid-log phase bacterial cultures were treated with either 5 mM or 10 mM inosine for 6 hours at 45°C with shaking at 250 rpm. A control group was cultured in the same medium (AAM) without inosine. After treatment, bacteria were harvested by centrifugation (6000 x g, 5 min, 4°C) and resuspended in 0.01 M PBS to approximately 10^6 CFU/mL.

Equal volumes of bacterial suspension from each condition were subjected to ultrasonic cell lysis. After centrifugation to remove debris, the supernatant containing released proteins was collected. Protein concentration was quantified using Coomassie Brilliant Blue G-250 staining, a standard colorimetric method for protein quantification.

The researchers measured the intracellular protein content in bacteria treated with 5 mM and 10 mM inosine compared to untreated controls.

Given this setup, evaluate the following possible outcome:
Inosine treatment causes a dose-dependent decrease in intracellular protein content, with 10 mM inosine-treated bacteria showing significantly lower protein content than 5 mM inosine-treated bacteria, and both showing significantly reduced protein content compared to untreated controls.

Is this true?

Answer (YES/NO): NO